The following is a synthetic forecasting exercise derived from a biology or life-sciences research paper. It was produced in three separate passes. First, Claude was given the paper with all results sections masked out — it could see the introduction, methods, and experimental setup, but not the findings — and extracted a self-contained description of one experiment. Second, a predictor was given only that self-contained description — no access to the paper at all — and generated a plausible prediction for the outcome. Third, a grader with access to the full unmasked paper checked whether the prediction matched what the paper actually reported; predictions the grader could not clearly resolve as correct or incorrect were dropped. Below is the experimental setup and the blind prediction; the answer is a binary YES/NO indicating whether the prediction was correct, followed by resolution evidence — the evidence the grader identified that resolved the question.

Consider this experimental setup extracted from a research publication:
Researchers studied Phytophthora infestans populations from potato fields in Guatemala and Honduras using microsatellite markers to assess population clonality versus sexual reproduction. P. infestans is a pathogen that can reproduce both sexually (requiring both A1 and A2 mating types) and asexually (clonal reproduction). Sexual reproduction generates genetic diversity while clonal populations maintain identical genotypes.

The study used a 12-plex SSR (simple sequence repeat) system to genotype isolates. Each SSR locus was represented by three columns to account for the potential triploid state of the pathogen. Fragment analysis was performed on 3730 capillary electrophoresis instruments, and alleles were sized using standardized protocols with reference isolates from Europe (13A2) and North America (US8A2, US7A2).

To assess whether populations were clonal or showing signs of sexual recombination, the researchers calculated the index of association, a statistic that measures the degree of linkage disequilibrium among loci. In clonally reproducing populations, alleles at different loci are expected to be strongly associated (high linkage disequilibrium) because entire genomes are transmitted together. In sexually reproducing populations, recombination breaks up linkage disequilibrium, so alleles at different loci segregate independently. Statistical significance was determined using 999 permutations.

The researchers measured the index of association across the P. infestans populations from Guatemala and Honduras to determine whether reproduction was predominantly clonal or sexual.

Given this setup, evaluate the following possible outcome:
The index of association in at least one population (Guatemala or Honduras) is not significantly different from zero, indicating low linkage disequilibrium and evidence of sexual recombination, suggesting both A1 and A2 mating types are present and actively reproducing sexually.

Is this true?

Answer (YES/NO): NO